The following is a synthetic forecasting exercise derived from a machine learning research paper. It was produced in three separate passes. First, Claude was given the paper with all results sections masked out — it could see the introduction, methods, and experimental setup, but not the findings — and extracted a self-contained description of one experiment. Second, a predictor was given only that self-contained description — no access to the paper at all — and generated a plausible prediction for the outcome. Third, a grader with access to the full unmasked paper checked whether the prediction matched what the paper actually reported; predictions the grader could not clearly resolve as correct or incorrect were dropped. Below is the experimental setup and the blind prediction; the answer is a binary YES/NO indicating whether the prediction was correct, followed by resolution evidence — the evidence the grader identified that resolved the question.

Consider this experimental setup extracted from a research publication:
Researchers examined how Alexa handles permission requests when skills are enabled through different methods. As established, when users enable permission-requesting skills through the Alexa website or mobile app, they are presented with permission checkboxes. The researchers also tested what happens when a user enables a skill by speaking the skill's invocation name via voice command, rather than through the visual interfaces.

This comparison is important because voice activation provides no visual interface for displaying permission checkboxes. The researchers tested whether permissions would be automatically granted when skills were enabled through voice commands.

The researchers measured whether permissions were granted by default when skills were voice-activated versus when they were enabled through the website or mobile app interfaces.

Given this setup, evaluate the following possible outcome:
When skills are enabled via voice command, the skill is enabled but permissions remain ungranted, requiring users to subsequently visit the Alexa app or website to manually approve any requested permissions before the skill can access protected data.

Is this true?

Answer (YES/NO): YES